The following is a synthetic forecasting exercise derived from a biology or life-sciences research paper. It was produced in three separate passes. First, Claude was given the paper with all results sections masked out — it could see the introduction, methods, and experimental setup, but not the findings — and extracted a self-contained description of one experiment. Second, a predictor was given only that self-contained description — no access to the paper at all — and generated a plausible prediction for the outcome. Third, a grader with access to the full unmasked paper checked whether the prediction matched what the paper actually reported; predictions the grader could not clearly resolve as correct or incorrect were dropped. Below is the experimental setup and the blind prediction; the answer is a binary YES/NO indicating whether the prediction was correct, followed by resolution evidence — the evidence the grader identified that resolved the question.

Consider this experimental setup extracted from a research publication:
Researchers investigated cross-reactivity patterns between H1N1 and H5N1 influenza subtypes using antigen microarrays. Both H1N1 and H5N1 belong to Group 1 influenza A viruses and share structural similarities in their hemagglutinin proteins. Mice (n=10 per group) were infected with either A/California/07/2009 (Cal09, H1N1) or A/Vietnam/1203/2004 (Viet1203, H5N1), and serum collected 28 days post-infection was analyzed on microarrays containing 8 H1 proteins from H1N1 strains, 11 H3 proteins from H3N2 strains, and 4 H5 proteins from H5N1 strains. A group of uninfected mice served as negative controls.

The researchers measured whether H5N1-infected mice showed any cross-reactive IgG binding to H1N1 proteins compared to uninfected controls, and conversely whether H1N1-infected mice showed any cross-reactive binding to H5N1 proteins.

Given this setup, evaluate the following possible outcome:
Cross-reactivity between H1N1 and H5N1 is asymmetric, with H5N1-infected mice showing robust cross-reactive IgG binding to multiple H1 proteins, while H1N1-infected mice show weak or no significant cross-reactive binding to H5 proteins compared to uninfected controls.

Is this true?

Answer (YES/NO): YES